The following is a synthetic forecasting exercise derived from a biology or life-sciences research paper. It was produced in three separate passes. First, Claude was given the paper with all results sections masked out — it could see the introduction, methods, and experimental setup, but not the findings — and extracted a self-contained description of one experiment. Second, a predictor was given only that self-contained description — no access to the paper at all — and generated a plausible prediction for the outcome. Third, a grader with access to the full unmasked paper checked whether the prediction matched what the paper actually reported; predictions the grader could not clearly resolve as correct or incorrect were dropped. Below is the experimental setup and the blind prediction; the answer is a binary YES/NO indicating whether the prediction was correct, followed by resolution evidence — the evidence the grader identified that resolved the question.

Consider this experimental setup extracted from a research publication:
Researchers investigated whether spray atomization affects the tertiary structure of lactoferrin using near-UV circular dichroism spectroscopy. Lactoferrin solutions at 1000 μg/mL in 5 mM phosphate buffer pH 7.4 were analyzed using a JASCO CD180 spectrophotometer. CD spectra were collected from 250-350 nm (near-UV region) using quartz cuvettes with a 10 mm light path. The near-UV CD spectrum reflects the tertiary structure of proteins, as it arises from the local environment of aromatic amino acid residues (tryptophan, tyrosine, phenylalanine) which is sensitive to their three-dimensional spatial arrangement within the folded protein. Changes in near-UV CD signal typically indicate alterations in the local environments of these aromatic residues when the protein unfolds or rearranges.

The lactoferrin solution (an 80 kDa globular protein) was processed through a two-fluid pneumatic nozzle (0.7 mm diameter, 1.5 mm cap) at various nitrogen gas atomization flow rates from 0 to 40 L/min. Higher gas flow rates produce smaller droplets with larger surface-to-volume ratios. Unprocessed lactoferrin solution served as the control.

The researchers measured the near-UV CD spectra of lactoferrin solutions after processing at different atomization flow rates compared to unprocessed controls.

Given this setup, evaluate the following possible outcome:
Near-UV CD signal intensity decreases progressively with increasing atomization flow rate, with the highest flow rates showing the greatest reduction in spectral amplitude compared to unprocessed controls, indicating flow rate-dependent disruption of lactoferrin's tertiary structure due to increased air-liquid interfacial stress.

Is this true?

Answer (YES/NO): NO